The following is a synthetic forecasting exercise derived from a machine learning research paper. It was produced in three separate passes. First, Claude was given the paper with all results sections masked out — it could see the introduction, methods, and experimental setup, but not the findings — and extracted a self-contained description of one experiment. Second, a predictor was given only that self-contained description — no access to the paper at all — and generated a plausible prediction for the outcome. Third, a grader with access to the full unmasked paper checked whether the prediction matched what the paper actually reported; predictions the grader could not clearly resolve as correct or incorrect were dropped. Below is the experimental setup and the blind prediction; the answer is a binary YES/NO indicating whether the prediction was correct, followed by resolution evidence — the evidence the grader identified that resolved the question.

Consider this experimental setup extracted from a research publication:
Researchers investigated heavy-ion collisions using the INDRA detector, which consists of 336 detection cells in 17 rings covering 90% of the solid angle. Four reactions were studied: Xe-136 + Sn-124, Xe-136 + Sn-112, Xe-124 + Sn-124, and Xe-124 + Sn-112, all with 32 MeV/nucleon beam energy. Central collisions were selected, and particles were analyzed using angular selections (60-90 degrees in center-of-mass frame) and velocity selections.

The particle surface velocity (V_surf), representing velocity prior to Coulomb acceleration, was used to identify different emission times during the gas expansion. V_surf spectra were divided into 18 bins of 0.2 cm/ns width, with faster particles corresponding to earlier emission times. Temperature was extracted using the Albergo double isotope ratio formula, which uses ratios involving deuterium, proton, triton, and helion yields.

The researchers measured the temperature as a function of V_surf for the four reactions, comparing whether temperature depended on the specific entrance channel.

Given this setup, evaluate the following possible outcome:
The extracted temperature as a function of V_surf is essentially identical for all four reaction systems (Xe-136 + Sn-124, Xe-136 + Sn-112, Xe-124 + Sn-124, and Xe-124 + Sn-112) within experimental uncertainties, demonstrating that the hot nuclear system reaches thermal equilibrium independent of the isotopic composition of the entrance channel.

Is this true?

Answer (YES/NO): NO